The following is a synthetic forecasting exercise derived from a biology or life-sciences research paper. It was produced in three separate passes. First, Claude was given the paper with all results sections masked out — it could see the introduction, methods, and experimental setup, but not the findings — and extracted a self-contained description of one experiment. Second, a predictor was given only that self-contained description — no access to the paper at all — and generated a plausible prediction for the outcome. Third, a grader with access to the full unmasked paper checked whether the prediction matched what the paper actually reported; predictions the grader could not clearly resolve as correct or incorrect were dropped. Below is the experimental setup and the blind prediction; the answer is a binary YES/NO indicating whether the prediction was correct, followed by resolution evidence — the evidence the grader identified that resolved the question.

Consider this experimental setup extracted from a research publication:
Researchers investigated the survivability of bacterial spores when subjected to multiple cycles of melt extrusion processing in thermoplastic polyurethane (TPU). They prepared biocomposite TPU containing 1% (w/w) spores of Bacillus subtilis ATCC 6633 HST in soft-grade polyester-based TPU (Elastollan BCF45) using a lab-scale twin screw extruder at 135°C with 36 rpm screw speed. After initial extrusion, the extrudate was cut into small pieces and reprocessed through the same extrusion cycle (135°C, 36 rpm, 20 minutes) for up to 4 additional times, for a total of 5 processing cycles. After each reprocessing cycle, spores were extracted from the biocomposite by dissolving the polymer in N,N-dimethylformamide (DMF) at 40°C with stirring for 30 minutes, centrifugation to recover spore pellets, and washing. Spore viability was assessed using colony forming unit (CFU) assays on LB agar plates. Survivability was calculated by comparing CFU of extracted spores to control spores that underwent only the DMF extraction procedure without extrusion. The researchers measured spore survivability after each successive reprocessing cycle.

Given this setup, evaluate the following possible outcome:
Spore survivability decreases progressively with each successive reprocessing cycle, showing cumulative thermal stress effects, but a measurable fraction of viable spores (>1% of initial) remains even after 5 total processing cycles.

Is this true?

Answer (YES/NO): NO